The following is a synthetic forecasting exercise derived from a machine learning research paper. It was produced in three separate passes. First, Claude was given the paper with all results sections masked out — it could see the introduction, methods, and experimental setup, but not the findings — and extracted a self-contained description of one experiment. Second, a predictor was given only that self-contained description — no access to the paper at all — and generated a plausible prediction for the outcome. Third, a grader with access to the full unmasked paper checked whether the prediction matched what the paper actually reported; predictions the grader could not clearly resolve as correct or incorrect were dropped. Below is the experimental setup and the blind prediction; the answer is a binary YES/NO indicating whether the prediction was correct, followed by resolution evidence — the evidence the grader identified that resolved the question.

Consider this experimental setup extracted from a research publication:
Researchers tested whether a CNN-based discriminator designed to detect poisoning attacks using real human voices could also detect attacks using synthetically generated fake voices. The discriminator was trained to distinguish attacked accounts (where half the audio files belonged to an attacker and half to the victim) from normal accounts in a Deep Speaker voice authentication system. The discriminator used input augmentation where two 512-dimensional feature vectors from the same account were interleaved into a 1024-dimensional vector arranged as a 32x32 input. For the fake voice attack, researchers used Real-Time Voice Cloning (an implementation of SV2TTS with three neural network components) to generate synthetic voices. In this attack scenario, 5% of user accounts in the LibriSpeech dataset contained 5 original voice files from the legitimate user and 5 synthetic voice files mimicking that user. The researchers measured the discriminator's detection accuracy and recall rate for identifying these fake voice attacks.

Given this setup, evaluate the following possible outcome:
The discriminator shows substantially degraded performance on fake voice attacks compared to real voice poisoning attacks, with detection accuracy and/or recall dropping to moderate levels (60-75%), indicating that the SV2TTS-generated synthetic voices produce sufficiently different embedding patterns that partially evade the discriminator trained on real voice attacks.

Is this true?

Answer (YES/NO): NO